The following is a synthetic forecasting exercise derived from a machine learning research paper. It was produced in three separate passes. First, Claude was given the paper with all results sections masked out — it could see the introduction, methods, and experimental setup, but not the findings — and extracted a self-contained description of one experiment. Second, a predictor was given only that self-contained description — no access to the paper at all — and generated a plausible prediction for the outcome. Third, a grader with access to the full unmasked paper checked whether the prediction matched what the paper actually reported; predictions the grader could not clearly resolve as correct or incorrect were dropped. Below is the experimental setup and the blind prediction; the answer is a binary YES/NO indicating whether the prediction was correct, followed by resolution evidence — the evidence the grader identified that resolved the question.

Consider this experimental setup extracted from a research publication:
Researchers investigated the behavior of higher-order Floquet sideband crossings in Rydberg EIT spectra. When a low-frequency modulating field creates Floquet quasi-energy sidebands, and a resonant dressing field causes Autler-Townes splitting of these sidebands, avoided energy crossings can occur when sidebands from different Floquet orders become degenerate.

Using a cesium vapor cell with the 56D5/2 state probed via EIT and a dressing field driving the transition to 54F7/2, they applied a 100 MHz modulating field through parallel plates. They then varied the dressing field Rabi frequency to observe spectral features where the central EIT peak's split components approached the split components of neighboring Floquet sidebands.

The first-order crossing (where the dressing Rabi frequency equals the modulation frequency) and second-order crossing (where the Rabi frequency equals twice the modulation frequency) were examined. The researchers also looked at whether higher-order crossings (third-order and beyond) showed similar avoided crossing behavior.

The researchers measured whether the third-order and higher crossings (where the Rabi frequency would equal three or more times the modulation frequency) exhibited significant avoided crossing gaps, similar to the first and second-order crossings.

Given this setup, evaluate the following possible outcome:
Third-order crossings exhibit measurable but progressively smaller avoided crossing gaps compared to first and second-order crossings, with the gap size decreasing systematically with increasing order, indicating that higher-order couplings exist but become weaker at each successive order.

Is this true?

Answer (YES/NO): NO